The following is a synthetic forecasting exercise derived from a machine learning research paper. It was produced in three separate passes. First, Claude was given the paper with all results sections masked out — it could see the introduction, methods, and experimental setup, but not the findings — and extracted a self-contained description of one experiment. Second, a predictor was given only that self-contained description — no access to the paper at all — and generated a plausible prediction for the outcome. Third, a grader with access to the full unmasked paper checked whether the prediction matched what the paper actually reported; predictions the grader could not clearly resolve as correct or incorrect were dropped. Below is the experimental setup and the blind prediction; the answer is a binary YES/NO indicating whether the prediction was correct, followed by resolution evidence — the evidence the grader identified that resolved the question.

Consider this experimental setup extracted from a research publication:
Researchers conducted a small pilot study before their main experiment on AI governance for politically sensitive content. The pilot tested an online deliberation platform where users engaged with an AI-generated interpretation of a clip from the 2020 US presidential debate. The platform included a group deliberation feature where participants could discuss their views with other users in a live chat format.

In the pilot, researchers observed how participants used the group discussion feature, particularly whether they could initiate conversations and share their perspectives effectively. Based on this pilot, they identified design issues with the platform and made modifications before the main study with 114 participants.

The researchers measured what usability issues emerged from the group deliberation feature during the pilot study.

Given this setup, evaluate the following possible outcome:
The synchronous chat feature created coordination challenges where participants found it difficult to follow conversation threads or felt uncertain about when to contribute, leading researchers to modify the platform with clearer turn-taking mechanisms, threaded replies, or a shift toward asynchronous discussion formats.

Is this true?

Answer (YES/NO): NO